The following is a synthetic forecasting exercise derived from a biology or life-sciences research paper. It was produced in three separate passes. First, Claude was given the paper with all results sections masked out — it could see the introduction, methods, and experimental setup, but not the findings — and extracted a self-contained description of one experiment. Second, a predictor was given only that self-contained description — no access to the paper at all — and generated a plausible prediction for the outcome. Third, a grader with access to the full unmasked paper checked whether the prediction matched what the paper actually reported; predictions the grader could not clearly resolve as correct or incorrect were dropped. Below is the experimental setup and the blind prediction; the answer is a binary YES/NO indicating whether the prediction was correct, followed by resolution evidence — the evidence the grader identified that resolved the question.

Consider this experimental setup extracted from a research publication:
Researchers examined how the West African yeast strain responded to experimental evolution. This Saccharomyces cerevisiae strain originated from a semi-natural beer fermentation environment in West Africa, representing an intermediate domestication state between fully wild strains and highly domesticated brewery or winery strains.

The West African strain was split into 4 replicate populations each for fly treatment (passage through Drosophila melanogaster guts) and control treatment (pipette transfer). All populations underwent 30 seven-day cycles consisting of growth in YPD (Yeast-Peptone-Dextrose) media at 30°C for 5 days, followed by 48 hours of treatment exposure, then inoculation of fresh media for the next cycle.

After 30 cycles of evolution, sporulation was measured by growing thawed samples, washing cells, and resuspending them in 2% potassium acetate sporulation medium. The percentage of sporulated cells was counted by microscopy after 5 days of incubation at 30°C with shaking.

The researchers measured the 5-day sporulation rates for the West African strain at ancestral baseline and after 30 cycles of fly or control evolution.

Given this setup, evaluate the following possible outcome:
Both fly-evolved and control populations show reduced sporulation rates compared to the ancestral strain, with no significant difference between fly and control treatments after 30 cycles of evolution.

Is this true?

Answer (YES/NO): NO